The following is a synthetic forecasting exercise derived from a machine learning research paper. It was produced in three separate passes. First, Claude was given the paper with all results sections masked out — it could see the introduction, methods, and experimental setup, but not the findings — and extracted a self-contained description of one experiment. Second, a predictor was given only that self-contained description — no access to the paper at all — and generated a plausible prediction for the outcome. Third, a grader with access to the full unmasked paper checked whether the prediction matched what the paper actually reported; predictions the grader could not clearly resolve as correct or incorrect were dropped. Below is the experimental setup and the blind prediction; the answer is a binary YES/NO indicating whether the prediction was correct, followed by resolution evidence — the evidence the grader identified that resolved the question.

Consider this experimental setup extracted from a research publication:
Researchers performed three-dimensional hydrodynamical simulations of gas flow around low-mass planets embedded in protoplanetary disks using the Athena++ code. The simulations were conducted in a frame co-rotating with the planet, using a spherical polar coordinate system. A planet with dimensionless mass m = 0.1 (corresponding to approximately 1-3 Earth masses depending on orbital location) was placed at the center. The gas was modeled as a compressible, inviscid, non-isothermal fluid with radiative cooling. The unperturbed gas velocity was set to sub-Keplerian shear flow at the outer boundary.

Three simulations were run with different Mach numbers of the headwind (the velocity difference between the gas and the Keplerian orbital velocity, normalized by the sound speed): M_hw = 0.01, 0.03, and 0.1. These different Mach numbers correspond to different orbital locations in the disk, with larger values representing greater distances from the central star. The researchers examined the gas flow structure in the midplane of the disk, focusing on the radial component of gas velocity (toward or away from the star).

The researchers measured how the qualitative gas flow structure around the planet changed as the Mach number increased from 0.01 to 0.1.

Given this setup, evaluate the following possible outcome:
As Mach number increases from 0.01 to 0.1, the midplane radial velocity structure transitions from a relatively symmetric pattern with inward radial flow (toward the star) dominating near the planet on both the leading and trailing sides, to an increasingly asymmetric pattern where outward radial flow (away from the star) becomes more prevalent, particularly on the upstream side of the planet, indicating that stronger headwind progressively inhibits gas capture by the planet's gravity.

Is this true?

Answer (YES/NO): NO